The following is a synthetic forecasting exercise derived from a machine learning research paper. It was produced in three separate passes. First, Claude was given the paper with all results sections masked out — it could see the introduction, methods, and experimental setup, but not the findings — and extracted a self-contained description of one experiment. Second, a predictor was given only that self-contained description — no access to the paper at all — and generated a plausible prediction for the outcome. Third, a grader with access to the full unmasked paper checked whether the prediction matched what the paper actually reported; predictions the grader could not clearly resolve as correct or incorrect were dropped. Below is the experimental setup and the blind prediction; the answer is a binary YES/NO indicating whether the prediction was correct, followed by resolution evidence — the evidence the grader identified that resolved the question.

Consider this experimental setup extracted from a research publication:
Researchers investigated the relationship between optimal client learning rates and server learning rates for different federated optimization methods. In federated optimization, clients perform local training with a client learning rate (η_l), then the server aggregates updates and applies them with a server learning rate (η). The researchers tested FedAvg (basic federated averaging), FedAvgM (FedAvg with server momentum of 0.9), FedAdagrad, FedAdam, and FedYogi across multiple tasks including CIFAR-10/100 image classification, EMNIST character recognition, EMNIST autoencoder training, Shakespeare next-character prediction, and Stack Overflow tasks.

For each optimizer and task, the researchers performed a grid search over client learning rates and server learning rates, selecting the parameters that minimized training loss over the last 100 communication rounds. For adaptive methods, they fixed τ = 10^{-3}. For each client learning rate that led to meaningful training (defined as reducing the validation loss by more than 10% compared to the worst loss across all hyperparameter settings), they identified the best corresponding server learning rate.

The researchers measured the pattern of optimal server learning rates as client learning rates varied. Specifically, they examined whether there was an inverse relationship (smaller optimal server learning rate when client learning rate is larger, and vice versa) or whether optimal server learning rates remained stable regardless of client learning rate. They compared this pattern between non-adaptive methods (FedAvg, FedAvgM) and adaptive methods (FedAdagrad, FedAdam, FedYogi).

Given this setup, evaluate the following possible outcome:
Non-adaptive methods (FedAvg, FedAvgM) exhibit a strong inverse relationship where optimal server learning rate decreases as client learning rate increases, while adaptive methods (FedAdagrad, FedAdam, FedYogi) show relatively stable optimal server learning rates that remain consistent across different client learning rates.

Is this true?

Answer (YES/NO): YES